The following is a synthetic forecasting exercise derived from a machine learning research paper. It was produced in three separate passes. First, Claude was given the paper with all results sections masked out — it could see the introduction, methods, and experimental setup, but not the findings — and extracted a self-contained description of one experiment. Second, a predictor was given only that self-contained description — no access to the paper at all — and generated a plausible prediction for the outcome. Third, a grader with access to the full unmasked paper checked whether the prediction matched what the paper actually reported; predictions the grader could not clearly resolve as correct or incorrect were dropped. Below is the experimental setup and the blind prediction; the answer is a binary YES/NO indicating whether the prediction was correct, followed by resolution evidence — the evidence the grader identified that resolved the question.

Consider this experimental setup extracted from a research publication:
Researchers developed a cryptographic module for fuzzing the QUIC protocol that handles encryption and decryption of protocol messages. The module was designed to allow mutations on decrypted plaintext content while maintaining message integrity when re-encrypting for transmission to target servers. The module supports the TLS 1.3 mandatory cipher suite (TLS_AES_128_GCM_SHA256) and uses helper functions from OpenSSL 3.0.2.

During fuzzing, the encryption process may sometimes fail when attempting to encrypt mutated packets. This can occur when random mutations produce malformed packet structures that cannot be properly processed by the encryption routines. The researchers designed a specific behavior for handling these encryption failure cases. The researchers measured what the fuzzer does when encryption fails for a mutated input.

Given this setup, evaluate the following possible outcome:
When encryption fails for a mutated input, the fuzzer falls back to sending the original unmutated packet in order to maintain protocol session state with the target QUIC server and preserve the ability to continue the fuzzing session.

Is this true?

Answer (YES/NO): NO